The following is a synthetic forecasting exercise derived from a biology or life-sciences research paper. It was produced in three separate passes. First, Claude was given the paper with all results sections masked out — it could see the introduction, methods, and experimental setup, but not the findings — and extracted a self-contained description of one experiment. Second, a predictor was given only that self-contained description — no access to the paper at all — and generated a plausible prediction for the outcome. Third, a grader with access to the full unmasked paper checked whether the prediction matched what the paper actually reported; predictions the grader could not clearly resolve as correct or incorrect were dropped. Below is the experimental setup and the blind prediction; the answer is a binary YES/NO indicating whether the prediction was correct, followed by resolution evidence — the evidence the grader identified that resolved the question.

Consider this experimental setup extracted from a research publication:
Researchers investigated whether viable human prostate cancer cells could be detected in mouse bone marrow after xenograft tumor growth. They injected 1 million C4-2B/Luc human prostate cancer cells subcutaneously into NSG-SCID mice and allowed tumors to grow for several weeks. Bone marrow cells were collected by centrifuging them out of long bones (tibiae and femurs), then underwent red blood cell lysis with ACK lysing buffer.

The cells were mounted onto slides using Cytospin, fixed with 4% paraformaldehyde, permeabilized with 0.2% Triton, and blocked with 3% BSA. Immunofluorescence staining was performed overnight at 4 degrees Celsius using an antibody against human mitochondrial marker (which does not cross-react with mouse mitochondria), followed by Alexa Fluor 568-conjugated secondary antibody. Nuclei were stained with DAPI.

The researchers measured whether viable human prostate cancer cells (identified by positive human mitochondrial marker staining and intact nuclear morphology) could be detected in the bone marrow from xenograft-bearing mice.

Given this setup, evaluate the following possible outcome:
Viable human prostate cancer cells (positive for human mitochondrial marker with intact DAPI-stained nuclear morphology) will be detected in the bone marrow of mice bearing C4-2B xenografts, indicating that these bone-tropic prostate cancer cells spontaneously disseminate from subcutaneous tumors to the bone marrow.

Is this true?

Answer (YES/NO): YES